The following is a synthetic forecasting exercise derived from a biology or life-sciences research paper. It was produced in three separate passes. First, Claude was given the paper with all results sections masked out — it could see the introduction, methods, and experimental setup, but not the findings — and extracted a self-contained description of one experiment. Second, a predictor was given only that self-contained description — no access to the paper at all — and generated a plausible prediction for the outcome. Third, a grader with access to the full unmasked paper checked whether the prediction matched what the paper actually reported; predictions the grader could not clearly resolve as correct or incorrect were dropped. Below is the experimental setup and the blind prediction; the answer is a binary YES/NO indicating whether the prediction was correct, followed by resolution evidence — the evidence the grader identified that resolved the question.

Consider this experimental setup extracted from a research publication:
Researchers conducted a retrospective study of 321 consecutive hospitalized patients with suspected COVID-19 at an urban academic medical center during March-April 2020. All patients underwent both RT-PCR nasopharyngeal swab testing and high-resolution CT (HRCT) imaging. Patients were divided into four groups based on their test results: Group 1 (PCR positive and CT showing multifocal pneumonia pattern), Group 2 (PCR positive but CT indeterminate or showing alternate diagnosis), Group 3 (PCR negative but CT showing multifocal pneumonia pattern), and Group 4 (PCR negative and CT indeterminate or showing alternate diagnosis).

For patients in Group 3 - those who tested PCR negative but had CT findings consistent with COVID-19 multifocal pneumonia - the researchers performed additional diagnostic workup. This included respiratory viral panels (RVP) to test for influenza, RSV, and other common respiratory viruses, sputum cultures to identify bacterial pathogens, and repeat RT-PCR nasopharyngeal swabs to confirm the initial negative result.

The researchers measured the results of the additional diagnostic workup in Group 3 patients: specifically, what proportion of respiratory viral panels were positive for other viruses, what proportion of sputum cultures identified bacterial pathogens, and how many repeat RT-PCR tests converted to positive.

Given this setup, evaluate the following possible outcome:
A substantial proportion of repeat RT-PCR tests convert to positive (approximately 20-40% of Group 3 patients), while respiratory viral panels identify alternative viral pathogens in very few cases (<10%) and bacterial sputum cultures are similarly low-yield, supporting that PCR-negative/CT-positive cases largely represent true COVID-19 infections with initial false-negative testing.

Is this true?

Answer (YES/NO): NO